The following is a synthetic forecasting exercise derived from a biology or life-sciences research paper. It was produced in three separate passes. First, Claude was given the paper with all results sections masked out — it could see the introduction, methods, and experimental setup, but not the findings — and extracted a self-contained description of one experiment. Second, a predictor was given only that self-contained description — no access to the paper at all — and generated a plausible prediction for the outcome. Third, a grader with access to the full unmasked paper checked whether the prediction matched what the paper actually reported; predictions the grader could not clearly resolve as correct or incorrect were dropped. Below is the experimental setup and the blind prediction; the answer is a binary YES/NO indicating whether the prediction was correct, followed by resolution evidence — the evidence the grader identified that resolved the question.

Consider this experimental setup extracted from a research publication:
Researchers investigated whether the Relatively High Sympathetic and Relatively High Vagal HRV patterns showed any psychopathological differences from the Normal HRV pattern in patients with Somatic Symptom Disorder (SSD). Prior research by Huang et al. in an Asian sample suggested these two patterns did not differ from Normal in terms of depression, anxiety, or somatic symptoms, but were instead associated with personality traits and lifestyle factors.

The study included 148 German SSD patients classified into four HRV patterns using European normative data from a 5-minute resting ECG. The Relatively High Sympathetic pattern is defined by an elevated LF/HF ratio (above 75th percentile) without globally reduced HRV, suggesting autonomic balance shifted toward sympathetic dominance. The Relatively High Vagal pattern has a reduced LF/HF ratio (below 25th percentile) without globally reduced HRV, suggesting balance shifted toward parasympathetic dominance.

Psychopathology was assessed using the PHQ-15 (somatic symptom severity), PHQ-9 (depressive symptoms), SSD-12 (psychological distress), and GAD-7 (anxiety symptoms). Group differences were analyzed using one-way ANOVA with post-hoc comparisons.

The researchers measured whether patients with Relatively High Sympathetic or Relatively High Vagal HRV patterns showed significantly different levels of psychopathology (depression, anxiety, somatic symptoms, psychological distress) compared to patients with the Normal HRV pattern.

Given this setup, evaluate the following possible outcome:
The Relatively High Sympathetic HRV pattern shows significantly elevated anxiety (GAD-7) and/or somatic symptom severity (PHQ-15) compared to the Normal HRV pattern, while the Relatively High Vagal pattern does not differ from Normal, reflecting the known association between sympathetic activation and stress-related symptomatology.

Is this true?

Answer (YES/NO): NO